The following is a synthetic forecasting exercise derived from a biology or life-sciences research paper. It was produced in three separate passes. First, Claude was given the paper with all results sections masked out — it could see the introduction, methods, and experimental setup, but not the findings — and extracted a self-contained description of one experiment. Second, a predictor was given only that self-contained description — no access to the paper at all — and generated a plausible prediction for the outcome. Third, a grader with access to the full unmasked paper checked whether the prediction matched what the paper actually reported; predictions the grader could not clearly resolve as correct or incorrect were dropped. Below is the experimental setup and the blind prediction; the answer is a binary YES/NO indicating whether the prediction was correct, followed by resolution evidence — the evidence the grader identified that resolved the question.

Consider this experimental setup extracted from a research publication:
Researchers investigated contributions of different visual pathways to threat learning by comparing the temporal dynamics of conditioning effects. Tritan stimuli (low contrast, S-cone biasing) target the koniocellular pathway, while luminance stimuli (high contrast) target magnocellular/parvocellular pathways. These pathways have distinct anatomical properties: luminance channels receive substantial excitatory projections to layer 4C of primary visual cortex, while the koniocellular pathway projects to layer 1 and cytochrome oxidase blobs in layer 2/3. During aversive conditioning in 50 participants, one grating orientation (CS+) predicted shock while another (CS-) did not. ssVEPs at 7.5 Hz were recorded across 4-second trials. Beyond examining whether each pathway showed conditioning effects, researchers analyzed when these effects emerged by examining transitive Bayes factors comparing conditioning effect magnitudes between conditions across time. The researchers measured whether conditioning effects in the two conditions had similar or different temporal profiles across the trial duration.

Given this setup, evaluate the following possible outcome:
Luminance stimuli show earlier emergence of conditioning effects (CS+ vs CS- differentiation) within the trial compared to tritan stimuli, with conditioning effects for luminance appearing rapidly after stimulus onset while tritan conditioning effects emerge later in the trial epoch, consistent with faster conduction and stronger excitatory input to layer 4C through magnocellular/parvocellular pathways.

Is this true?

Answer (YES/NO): NO